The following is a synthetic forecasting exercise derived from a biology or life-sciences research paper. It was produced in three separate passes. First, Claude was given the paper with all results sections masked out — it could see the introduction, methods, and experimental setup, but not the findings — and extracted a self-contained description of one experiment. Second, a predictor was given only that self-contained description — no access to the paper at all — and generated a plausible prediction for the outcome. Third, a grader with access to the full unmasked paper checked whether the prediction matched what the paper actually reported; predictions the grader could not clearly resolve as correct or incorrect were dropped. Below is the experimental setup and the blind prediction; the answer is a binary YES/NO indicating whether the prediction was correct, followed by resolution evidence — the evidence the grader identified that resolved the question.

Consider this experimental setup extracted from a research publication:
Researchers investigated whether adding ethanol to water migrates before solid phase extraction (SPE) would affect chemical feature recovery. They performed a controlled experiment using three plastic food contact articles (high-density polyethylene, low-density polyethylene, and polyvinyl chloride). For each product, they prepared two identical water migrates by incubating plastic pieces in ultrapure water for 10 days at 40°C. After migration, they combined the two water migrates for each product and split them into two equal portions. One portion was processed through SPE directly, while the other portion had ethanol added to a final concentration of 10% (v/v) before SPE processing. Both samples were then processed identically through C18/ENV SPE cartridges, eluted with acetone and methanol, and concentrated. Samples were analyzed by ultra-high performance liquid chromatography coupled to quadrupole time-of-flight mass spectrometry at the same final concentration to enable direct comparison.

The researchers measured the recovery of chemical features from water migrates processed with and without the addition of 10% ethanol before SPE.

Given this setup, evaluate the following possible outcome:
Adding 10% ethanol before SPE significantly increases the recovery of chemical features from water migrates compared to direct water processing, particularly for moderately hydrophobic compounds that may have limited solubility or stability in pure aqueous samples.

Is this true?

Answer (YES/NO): NO